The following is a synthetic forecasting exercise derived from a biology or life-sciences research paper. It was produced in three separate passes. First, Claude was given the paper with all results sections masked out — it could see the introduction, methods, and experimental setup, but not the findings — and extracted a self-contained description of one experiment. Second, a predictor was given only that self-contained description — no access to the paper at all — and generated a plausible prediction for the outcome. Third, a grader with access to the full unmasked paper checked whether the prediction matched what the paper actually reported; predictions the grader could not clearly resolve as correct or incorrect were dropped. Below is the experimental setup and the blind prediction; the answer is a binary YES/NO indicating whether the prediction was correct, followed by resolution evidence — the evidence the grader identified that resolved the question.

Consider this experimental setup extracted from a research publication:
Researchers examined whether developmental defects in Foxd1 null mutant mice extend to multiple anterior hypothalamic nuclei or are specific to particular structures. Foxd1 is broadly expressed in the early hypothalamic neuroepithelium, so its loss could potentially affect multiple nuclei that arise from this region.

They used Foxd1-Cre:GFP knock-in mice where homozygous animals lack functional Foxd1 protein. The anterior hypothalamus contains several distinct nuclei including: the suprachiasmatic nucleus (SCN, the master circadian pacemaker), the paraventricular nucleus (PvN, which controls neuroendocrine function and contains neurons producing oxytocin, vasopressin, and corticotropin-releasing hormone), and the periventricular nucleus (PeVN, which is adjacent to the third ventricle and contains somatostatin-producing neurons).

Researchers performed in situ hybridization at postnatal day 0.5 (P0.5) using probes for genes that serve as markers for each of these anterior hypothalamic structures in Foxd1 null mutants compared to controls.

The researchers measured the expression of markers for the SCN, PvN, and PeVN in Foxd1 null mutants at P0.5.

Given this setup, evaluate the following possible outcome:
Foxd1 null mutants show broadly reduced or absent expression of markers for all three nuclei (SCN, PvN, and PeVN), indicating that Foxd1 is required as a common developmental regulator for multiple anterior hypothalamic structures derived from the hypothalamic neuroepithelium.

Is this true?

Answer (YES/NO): NO